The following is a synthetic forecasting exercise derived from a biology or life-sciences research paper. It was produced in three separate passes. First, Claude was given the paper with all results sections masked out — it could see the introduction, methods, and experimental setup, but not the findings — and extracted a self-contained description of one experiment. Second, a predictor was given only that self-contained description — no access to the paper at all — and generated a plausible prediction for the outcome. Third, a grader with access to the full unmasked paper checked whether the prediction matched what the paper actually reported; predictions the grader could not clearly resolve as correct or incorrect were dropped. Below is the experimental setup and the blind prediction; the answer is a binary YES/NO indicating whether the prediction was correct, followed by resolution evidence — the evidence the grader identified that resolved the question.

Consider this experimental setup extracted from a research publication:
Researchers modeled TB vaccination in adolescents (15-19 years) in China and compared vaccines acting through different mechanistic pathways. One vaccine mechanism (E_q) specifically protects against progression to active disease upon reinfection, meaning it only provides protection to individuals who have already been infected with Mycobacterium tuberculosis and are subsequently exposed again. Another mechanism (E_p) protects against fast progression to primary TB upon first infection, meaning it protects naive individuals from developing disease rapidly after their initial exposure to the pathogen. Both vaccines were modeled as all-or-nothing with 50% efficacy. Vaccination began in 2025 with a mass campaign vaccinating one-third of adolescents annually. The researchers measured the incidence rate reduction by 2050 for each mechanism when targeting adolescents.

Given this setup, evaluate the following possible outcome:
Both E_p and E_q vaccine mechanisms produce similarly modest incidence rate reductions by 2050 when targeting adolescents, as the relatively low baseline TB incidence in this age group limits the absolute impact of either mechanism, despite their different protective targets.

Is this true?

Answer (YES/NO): NO